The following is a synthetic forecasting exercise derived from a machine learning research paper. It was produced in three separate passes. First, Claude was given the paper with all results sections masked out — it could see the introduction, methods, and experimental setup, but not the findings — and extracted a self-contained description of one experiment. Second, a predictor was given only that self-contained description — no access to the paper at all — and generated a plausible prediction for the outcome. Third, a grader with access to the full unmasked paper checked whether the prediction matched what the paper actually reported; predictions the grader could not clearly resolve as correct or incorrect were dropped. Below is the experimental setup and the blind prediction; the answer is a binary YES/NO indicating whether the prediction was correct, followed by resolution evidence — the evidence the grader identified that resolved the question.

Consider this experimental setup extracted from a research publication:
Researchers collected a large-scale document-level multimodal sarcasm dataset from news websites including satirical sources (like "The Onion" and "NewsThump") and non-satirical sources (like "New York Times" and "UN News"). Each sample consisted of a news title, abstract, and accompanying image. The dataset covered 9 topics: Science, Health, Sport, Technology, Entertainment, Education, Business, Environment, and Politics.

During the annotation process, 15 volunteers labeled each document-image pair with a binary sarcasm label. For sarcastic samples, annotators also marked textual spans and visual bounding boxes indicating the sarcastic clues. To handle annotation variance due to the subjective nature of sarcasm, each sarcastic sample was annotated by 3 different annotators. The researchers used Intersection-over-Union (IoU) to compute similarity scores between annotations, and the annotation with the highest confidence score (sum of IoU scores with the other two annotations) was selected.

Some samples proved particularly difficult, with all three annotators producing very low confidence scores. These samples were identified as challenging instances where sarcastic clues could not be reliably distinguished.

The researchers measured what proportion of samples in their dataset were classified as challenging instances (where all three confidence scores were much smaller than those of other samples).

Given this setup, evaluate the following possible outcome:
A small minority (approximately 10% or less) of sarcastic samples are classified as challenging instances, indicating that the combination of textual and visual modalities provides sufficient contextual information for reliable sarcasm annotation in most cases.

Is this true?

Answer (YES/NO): YES